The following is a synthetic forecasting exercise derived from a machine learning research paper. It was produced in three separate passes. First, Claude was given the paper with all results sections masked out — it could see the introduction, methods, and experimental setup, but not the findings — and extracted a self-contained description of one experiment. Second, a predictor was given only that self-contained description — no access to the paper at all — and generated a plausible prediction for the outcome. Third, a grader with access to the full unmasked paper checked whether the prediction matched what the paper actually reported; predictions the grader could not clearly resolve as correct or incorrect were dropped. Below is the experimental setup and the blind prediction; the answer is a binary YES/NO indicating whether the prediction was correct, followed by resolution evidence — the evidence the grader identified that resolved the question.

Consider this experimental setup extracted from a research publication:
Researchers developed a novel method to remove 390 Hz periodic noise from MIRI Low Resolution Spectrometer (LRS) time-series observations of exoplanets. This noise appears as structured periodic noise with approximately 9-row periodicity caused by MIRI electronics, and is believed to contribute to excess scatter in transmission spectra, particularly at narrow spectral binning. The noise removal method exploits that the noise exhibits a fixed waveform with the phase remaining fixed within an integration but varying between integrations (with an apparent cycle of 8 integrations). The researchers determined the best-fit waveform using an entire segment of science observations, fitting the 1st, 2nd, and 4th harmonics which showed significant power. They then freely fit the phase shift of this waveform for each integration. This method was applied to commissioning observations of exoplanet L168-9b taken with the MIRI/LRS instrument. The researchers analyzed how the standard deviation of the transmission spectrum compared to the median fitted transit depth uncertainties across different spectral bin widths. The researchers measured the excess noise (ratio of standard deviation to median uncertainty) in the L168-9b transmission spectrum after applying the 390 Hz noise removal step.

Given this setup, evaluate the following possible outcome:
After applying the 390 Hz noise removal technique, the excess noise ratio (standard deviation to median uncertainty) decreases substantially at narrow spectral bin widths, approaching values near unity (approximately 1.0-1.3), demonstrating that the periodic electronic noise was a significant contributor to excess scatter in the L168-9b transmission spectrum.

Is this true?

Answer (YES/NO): NO